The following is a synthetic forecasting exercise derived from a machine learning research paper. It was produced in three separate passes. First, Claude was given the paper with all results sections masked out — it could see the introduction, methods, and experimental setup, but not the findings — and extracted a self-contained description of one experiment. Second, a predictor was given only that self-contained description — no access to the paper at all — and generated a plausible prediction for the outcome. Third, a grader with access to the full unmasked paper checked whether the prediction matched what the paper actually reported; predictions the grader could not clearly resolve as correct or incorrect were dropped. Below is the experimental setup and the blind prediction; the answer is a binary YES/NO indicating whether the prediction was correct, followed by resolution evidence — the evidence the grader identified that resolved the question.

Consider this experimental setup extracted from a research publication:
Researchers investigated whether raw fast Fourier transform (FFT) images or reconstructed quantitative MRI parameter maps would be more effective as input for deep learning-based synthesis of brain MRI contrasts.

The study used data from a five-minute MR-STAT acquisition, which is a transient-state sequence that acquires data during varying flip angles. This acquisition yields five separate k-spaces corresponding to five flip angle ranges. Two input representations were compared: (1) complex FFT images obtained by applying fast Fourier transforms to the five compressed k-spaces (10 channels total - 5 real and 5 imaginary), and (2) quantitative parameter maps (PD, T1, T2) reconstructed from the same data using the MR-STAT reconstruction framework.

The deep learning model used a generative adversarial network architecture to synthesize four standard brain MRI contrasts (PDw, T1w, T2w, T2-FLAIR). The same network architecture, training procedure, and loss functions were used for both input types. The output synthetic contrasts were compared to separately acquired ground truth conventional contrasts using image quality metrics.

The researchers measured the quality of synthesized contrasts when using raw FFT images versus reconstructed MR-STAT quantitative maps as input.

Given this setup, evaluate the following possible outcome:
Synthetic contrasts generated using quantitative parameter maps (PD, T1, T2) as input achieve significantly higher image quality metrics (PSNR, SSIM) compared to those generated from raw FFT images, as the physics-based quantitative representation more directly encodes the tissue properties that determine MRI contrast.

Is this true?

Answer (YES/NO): NO